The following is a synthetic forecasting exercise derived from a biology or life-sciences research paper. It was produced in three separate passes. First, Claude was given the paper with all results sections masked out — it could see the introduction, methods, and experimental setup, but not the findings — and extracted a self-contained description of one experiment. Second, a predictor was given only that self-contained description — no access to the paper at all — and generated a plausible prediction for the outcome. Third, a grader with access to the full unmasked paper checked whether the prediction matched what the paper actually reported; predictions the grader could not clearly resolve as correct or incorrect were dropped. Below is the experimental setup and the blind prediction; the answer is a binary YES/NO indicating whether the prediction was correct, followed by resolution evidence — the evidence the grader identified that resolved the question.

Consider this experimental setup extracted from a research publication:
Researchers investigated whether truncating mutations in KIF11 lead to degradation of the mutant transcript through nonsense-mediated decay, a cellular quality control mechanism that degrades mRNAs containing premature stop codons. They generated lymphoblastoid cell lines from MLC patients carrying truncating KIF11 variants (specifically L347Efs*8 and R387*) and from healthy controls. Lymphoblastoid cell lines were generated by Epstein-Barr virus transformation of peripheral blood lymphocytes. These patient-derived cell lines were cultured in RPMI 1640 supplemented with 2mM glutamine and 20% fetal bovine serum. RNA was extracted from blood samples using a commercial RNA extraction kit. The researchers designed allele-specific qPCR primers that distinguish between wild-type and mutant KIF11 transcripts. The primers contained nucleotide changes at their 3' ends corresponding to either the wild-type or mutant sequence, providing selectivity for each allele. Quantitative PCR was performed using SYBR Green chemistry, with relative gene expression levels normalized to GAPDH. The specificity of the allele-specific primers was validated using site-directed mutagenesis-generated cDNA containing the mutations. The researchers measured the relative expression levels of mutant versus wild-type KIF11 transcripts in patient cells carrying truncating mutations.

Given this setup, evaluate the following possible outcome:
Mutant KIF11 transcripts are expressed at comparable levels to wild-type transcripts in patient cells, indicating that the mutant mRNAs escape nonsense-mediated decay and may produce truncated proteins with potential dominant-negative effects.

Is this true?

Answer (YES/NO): NO